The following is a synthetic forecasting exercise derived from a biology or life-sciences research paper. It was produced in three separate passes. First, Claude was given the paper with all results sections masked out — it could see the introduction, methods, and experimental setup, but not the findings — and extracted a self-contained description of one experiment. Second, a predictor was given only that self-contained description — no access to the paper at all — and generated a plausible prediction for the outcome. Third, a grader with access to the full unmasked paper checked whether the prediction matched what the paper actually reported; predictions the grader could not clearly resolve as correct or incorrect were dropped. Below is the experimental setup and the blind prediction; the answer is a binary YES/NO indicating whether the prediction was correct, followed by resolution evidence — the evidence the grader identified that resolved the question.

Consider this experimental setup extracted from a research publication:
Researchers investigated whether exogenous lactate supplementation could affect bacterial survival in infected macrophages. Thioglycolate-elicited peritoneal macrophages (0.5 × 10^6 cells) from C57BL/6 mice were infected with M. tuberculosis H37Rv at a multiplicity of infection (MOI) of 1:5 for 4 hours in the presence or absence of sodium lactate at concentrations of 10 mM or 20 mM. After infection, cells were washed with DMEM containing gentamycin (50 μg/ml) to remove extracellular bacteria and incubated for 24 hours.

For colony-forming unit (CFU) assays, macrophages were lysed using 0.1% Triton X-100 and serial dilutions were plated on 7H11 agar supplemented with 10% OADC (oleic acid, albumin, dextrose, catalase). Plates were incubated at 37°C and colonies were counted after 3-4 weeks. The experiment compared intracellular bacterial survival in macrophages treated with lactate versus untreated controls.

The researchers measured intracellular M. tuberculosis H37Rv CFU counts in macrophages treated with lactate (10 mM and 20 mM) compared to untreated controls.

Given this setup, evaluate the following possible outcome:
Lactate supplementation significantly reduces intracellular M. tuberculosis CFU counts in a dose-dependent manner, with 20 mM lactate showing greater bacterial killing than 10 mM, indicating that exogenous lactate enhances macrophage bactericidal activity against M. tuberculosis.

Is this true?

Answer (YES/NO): NO